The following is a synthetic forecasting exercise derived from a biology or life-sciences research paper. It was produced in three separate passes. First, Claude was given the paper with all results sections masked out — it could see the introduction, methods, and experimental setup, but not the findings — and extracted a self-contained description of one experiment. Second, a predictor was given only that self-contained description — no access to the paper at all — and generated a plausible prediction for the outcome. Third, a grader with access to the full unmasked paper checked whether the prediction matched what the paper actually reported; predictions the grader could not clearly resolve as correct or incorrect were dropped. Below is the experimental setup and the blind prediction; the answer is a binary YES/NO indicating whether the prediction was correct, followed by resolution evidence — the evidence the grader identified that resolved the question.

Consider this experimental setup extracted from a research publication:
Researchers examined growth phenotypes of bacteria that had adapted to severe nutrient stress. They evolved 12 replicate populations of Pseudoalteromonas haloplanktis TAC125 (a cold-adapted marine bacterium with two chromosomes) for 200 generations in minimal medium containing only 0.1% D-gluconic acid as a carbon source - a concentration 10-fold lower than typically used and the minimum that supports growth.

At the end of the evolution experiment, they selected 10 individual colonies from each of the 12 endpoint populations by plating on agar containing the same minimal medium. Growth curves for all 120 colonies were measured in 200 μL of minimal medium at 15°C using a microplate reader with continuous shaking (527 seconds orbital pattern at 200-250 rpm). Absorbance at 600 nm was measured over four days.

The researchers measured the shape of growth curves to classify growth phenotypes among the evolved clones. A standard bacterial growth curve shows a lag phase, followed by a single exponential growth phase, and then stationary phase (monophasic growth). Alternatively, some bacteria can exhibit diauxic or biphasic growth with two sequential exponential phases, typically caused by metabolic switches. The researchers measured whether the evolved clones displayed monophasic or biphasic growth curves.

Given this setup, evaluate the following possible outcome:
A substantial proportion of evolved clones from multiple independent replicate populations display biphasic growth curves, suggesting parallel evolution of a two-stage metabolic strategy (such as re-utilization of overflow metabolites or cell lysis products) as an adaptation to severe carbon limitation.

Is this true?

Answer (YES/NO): NO